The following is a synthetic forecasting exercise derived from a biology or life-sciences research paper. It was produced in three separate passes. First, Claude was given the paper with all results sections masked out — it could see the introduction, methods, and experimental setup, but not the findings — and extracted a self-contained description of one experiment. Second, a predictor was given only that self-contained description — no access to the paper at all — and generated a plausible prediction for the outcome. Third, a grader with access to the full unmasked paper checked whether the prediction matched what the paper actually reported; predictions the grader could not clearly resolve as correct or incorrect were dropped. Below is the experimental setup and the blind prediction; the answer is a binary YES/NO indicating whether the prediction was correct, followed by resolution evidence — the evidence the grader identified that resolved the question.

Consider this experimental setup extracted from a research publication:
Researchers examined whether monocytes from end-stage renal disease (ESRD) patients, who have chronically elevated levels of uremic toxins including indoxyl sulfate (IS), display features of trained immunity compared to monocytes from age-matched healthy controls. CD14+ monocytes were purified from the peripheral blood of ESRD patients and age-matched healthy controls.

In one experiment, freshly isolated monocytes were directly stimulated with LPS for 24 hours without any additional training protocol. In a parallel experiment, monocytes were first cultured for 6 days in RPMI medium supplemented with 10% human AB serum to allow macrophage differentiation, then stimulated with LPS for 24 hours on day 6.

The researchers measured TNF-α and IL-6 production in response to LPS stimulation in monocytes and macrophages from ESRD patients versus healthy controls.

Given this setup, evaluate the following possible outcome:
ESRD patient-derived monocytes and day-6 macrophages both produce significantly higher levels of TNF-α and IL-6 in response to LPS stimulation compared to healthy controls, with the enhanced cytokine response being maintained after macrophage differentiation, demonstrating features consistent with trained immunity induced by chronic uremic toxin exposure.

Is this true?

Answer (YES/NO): NO